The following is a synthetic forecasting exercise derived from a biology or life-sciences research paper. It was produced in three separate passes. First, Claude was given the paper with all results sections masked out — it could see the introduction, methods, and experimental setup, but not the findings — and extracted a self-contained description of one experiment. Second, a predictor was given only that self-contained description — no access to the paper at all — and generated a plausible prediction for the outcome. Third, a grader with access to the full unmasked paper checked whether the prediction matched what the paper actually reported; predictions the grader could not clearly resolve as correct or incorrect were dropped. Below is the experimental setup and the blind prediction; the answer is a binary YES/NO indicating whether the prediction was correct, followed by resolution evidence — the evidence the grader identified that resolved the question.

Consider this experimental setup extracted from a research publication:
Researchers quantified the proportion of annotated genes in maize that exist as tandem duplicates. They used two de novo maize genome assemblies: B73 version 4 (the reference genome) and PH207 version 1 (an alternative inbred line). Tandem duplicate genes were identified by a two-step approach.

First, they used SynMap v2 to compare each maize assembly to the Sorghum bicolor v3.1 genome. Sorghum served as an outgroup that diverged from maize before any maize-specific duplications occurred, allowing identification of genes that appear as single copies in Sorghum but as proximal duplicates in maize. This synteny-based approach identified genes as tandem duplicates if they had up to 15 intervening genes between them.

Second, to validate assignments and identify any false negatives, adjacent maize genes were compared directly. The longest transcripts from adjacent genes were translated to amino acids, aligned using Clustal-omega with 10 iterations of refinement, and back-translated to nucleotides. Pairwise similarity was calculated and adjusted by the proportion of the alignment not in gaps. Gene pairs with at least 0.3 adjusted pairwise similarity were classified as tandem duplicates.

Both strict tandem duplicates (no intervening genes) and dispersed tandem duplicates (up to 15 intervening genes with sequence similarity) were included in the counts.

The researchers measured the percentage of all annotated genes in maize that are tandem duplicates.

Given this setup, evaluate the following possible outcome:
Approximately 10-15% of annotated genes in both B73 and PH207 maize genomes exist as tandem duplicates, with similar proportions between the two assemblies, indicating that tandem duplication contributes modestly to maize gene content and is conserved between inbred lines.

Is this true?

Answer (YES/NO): YES